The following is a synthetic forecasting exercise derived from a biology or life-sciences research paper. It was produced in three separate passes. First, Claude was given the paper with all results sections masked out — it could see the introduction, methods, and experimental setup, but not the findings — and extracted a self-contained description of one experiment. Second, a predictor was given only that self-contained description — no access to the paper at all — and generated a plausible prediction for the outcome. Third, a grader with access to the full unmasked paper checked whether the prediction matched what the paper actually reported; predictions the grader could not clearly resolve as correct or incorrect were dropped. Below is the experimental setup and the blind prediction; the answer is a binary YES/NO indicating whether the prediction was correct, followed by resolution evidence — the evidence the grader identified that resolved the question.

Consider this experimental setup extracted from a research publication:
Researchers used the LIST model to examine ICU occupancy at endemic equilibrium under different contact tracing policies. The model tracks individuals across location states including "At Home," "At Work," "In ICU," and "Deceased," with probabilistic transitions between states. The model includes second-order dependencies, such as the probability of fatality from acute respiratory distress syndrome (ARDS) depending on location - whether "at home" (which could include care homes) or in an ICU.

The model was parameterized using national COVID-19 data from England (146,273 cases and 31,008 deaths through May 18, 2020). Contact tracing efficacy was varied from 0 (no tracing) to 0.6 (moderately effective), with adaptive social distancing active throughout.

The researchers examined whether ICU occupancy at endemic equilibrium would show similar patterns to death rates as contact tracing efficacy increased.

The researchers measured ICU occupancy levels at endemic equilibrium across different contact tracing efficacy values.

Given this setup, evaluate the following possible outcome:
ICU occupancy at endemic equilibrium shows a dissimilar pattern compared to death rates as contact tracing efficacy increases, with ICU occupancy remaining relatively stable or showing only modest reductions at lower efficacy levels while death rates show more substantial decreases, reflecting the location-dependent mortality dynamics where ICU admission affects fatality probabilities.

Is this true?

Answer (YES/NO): NO